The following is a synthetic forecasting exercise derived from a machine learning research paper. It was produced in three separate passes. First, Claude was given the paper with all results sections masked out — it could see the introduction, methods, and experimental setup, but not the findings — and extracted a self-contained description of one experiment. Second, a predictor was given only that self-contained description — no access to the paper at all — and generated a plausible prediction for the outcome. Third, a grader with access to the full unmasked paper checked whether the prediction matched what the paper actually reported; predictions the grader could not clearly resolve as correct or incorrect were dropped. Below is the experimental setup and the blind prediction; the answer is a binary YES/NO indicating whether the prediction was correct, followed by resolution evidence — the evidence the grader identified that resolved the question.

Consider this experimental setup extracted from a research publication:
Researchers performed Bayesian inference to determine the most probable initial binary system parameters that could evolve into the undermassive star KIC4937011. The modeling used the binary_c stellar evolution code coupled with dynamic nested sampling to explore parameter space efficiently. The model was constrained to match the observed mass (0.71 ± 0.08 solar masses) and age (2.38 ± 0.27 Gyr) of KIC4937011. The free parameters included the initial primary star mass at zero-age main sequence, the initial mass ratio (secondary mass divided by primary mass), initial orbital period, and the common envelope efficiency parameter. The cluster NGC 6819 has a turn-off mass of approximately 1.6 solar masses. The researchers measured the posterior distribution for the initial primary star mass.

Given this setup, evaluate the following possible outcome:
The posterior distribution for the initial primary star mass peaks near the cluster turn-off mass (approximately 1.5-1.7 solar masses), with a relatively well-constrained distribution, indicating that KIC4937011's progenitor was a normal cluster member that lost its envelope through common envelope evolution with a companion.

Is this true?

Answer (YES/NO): YES